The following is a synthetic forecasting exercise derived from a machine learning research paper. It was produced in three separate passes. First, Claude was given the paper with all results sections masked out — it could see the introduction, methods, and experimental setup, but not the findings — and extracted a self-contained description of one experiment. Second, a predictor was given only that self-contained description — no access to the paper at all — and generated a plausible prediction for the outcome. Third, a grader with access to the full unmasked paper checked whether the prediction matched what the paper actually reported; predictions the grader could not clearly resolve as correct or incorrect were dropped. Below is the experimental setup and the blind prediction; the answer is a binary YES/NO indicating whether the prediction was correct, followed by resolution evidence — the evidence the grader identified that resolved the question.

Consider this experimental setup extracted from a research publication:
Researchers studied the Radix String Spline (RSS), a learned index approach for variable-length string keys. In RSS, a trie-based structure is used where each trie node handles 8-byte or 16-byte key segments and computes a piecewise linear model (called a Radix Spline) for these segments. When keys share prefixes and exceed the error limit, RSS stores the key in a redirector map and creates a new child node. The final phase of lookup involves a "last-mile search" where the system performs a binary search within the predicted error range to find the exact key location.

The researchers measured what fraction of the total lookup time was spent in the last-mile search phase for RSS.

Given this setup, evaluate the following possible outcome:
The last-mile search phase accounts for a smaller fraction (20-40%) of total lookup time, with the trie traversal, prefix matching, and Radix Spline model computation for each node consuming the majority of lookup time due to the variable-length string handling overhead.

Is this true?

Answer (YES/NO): NO